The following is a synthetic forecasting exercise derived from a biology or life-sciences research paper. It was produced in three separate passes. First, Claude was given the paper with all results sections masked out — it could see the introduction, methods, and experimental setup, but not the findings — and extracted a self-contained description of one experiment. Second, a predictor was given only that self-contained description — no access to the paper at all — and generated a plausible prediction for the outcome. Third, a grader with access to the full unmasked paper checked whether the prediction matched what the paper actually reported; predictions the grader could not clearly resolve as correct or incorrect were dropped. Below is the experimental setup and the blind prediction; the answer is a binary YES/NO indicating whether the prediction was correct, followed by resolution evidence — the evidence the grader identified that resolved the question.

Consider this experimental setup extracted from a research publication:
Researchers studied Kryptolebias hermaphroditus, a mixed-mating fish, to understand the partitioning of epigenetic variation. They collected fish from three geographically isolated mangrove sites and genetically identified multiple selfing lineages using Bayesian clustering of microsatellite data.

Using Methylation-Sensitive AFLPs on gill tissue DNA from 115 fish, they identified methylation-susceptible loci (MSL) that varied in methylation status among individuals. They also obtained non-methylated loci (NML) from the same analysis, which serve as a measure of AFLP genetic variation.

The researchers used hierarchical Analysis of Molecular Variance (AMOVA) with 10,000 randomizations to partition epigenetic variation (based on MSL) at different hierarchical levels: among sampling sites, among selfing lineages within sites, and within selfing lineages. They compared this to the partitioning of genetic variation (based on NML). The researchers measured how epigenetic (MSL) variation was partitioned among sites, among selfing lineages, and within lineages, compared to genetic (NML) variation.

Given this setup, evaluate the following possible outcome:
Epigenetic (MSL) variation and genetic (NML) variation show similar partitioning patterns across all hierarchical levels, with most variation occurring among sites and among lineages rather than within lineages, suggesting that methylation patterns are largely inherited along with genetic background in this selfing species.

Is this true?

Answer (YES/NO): NO